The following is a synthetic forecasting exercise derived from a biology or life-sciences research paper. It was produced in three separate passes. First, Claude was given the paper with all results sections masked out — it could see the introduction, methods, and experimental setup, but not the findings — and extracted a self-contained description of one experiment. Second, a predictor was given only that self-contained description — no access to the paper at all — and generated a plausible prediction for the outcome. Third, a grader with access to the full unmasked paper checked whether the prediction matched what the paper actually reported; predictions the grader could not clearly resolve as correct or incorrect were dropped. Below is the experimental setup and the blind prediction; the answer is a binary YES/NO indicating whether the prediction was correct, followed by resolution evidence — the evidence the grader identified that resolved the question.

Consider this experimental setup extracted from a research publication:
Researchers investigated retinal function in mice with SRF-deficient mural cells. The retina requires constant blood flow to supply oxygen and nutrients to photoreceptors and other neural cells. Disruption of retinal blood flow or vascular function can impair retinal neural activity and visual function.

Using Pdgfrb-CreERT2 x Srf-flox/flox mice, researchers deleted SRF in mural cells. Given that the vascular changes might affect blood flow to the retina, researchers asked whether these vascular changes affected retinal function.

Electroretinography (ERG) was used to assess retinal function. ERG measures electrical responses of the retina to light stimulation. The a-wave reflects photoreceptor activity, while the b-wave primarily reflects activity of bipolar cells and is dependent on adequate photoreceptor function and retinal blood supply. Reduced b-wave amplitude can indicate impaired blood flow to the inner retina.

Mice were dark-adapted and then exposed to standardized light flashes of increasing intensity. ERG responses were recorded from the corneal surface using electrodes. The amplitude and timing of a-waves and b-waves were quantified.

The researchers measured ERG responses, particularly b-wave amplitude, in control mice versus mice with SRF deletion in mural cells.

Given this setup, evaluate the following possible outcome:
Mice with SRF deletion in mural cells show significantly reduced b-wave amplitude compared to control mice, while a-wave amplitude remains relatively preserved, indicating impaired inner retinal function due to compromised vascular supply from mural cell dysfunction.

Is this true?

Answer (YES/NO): YES